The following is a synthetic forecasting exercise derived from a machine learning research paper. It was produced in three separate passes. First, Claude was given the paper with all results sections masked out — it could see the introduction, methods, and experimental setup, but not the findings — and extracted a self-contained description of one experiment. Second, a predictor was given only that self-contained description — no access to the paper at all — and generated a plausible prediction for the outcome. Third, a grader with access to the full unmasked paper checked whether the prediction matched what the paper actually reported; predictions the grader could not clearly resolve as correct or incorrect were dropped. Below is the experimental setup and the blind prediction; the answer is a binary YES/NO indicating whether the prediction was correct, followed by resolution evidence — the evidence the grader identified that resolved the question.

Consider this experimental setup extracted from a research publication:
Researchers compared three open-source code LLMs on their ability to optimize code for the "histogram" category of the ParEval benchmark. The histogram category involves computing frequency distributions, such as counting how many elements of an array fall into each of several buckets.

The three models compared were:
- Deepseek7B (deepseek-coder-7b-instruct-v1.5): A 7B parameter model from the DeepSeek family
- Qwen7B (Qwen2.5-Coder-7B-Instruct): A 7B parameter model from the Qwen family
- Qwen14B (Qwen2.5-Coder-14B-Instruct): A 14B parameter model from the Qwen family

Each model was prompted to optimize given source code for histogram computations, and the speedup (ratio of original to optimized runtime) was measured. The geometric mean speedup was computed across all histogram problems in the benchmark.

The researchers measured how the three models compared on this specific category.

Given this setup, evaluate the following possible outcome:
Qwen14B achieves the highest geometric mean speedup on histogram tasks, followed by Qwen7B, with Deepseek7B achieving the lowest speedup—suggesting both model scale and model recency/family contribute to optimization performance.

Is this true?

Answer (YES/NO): NO